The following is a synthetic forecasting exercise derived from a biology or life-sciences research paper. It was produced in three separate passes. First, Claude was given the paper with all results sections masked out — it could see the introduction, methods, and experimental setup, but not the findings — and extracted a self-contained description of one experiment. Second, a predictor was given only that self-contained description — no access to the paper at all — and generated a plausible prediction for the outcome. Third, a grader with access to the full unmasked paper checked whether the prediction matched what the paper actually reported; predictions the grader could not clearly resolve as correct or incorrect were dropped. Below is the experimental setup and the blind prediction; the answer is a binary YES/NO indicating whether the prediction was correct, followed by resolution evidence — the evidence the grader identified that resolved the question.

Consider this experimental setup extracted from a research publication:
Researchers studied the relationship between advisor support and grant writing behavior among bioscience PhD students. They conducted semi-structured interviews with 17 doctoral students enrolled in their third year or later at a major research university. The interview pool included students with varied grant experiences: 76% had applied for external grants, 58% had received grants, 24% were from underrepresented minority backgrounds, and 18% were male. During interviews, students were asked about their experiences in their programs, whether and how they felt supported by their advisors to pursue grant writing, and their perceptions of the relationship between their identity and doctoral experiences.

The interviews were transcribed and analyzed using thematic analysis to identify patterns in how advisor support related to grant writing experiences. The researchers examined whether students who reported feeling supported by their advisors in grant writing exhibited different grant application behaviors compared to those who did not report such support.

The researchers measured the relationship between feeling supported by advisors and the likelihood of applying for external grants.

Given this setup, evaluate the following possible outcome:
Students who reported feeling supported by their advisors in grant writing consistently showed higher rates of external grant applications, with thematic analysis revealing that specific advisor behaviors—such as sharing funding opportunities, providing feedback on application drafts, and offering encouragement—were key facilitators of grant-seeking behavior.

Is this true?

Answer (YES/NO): NO